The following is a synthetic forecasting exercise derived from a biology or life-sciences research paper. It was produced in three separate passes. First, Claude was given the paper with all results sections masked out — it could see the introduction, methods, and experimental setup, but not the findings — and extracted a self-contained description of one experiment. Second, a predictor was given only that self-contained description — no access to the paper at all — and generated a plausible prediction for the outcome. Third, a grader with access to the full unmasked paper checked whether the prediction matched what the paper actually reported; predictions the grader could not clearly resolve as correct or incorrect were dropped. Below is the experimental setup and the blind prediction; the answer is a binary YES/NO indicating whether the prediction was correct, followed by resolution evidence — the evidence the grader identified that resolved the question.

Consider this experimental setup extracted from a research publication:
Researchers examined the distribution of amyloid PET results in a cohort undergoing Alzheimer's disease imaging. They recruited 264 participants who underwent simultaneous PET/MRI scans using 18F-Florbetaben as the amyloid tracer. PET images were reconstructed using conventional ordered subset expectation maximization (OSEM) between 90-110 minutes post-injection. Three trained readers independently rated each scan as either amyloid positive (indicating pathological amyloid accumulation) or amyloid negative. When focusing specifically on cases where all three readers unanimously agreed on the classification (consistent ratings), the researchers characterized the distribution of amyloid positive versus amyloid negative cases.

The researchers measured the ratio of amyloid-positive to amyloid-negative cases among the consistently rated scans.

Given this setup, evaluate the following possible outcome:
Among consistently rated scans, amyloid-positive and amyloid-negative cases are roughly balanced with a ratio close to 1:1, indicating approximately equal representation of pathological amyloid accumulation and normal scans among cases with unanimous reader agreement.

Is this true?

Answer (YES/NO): NO